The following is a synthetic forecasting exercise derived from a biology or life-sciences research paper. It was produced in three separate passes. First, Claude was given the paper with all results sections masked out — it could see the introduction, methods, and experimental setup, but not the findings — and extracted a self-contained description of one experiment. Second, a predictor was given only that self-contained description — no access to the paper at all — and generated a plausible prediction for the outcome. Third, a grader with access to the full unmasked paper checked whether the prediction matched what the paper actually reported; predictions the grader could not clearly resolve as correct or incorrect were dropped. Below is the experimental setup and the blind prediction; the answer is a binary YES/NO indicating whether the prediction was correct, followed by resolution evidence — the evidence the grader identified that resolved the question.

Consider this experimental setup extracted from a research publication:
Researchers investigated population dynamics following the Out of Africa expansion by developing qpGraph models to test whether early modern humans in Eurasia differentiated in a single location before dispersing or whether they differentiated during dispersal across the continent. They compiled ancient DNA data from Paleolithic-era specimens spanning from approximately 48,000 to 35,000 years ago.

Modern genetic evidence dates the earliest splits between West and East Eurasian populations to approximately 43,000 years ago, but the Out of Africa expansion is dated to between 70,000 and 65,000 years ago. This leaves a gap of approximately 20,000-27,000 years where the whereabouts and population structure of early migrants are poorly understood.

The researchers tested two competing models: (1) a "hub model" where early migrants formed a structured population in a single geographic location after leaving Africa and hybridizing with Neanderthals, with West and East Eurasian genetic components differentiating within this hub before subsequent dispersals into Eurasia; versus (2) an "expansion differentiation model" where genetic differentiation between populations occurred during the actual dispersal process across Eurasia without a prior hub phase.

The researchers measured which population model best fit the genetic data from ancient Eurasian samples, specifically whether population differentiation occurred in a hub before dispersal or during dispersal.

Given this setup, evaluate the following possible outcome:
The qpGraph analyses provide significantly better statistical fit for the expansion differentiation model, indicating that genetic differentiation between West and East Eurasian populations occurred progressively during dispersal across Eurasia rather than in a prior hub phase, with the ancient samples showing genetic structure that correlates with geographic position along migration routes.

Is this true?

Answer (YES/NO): NO